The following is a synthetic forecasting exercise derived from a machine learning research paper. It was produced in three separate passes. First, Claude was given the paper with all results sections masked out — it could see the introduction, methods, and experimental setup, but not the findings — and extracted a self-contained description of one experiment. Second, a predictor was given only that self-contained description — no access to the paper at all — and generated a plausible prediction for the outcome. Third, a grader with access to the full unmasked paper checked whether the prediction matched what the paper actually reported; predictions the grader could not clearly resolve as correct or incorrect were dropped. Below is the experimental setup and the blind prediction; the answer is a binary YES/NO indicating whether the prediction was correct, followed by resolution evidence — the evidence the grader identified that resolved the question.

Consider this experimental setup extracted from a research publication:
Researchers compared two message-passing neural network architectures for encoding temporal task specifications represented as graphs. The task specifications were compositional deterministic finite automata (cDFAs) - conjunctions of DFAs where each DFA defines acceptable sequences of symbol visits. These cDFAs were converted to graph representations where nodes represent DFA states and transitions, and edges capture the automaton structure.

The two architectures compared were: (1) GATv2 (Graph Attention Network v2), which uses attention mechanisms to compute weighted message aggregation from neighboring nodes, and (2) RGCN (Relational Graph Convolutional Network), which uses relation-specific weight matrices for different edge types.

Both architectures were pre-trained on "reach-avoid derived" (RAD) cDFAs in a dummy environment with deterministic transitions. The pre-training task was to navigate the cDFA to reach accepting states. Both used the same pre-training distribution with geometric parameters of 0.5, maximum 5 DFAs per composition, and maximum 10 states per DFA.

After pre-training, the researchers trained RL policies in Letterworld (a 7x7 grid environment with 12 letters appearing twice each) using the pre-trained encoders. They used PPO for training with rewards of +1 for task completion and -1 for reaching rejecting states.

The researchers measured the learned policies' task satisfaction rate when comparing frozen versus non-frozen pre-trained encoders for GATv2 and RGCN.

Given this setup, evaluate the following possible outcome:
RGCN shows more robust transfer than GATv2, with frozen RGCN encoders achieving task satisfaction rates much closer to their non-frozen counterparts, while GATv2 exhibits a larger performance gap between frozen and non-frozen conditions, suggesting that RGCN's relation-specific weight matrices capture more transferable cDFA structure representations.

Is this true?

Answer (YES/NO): NO